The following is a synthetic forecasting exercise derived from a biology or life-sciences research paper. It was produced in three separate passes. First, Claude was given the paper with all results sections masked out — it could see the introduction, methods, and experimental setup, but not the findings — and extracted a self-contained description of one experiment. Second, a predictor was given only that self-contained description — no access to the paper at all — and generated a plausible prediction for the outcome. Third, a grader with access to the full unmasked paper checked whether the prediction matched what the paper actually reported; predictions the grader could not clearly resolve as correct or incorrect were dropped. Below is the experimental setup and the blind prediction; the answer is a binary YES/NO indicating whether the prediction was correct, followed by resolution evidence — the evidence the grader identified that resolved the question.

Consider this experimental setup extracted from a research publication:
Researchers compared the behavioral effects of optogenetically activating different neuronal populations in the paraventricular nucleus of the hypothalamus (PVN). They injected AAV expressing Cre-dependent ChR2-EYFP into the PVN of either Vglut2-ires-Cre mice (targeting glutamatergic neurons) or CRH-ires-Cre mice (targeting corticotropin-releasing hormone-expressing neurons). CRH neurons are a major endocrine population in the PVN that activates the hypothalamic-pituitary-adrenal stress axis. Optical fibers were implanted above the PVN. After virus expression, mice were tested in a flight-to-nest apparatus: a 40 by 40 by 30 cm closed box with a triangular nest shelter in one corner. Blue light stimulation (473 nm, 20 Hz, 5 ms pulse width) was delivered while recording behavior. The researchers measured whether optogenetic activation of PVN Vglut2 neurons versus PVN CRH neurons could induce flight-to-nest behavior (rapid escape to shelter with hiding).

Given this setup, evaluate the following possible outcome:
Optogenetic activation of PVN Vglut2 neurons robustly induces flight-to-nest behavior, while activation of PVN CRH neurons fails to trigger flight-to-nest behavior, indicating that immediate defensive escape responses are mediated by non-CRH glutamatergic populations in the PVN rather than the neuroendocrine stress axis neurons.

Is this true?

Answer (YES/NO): YES